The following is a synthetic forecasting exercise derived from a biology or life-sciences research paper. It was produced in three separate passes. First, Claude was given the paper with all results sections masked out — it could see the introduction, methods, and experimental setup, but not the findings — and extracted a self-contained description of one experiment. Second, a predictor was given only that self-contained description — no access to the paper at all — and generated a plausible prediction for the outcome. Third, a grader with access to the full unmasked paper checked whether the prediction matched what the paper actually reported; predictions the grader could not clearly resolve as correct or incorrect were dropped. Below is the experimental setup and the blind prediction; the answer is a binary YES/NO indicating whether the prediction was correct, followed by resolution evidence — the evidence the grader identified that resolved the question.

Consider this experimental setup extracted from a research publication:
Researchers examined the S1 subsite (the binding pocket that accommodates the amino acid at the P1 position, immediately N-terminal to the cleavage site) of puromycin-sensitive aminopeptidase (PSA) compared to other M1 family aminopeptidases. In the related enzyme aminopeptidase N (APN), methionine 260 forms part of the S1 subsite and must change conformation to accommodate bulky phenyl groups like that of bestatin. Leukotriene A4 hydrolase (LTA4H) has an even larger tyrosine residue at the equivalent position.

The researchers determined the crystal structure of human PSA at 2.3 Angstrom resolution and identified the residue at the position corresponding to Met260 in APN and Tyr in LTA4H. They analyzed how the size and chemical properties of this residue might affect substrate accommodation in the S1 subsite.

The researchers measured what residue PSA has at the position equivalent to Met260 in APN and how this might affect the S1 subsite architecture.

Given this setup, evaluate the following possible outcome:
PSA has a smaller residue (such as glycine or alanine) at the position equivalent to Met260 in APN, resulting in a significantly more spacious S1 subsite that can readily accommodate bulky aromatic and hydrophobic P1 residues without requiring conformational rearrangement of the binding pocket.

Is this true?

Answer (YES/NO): YES